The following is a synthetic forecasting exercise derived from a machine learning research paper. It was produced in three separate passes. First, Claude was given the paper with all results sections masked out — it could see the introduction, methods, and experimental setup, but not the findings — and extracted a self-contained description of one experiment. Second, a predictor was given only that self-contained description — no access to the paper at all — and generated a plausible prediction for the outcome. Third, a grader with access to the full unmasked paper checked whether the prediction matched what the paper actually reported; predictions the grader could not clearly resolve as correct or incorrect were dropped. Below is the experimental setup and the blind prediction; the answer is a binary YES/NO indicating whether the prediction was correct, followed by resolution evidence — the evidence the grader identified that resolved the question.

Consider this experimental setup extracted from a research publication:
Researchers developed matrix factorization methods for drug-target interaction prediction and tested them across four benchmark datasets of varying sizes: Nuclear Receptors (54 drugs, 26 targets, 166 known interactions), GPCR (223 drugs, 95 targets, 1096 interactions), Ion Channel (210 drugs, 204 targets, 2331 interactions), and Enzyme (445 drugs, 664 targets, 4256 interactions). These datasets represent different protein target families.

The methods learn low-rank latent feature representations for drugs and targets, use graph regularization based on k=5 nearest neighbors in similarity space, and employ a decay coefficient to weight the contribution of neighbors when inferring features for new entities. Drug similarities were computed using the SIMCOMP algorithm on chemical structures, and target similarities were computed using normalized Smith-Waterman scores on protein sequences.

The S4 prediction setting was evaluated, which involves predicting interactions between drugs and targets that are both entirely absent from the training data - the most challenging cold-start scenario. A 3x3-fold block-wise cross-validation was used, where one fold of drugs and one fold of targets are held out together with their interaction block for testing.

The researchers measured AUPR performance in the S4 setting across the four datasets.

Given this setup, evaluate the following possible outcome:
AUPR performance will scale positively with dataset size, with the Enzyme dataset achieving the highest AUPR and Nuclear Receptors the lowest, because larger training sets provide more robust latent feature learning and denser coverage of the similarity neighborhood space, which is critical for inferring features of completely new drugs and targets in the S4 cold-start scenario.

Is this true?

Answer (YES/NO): NO